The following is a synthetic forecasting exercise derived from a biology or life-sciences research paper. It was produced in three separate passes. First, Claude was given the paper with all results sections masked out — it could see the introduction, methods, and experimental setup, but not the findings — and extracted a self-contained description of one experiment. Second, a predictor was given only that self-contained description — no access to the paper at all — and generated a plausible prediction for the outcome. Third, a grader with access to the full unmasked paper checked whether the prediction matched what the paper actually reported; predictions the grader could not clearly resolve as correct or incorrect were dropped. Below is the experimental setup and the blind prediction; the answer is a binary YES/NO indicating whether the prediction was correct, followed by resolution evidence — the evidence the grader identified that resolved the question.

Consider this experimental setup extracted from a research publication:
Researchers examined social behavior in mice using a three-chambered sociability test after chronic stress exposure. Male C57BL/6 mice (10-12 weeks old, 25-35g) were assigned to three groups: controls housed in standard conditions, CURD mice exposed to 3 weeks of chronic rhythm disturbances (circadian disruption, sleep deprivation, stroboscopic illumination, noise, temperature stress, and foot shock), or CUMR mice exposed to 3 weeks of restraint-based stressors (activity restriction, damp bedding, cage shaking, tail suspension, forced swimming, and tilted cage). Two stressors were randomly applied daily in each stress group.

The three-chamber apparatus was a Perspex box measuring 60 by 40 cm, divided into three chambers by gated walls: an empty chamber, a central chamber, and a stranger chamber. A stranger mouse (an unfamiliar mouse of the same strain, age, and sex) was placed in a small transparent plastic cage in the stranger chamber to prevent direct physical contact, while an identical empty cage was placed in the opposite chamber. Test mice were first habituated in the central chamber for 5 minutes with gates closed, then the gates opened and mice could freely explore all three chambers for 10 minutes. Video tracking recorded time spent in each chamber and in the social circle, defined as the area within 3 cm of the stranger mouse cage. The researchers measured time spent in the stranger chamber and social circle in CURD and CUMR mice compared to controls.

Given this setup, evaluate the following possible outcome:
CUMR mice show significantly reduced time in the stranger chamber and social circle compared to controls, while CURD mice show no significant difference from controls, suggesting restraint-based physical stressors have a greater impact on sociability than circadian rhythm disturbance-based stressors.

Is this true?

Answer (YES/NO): NO